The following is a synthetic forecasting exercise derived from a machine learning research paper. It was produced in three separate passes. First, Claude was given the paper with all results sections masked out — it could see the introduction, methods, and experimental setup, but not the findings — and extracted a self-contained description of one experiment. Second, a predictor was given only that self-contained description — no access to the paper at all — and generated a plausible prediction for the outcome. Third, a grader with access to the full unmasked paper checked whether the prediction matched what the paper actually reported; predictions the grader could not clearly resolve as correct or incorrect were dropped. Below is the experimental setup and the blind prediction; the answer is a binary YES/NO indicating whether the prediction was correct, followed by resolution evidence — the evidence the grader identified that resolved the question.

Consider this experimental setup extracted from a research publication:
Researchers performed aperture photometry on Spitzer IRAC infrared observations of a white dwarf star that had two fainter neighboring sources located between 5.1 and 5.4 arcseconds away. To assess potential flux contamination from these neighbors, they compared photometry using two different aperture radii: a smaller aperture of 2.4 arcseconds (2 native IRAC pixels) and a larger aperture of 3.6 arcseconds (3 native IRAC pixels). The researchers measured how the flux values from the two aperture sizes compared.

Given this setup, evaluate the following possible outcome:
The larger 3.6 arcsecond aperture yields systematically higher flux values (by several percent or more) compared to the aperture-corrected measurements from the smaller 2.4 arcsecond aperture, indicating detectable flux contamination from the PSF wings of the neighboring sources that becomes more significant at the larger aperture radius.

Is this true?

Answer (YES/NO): YES